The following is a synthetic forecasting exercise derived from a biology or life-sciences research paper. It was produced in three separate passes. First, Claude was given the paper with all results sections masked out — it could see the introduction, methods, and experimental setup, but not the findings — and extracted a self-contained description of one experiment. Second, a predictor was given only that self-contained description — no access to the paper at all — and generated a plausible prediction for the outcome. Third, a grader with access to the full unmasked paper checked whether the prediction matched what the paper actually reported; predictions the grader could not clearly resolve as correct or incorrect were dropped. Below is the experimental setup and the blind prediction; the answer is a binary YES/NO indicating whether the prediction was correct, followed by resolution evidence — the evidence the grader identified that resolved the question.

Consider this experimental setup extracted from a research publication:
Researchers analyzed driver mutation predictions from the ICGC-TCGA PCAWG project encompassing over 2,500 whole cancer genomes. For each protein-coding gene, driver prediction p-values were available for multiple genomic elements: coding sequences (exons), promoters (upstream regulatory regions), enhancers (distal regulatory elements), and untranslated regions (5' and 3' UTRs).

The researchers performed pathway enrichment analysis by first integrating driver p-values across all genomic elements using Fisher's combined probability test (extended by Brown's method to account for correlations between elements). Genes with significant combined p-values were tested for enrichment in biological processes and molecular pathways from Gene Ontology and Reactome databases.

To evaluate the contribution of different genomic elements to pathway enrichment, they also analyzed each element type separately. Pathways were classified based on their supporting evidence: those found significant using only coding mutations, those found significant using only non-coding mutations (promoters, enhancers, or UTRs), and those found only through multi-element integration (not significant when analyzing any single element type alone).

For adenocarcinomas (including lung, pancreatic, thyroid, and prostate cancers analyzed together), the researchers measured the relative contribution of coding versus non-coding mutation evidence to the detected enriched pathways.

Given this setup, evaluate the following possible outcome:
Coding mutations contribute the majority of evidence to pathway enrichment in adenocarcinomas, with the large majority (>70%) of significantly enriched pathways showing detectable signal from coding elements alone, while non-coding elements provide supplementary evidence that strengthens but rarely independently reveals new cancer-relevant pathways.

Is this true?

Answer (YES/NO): YES